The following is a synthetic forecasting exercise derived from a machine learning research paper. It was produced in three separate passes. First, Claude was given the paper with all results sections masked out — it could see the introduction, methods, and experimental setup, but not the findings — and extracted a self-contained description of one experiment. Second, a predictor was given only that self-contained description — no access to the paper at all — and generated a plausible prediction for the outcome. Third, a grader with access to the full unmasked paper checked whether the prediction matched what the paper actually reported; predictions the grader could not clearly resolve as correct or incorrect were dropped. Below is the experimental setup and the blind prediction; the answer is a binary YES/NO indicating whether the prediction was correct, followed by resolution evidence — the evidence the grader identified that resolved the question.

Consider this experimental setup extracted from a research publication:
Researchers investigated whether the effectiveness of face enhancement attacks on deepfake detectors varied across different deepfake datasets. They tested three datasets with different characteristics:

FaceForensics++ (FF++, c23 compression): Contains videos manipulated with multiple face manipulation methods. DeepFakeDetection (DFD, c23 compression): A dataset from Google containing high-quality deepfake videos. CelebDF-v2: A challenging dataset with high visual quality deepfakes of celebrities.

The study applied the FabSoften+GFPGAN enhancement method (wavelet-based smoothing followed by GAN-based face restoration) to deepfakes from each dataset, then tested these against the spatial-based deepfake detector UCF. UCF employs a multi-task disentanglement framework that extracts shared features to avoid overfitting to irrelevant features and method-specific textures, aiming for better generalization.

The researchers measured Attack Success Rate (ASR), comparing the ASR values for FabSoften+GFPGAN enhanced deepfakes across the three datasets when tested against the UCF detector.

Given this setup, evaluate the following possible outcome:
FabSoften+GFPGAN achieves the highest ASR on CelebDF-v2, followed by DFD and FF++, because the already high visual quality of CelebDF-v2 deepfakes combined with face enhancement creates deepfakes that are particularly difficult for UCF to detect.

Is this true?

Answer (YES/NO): NO